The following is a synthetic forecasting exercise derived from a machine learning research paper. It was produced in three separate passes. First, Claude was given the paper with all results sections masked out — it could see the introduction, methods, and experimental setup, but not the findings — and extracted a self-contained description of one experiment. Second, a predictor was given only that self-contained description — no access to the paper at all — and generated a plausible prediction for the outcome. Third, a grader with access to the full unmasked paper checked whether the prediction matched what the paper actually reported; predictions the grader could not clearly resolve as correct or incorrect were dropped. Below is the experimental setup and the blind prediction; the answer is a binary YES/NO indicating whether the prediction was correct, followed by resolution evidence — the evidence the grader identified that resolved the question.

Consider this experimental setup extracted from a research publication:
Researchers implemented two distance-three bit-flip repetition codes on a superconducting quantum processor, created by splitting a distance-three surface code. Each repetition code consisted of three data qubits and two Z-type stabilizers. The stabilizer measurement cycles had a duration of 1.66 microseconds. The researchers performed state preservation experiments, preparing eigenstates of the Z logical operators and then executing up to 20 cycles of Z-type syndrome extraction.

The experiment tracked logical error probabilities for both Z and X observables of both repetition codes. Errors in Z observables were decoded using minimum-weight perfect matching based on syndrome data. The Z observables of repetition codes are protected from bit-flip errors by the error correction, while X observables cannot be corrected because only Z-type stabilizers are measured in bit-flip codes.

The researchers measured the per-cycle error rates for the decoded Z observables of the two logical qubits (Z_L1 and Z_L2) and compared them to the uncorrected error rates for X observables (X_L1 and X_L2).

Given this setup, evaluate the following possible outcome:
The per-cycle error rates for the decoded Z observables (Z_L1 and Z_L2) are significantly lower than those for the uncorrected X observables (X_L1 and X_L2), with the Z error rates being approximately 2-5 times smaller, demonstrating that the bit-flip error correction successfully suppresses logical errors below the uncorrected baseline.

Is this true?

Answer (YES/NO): NO